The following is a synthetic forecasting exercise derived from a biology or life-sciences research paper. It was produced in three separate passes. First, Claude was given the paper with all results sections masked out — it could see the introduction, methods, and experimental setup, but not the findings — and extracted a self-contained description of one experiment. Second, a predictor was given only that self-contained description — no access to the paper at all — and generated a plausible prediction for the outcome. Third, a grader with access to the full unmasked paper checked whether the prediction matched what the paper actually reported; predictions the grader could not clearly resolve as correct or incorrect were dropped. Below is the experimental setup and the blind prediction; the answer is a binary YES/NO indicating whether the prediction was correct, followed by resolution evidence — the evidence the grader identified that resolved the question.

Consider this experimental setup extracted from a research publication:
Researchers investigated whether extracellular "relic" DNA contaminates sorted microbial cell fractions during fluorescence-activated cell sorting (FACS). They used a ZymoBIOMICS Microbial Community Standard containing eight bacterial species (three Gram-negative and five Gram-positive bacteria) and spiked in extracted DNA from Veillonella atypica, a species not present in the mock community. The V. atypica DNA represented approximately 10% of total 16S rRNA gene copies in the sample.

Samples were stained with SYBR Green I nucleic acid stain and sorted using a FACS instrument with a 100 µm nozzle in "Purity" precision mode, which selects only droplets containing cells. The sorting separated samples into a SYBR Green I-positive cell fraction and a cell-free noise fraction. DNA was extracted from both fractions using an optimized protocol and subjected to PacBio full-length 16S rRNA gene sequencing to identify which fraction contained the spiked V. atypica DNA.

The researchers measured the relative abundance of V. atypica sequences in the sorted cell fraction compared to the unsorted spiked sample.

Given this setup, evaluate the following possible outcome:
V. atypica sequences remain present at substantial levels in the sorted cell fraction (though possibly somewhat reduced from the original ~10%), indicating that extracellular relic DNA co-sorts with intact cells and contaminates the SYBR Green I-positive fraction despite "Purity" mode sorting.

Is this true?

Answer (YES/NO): NO